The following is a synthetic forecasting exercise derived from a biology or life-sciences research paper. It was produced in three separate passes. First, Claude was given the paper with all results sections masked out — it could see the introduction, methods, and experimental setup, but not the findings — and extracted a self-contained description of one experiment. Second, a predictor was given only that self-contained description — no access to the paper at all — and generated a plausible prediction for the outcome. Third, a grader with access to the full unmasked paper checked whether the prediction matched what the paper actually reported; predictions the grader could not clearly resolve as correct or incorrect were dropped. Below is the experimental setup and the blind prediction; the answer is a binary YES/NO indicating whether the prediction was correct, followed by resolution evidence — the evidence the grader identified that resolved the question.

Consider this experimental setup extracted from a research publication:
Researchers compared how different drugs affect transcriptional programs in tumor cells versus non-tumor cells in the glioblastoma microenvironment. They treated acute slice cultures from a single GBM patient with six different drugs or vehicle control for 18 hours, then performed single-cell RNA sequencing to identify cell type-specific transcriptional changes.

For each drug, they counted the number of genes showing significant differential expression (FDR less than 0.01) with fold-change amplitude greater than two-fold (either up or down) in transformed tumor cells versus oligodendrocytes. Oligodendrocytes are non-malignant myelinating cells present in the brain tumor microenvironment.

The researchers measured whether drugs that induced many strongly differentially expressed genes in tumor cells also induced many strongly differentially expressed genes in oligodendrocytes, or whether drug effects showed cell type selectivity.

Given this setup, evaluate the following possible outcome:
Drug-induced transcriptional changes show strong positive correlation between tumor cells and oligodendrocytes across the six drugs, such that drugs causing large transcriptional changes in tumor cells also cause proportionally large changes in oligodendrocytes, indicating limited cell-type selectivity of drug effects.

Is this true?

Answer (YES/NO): NO